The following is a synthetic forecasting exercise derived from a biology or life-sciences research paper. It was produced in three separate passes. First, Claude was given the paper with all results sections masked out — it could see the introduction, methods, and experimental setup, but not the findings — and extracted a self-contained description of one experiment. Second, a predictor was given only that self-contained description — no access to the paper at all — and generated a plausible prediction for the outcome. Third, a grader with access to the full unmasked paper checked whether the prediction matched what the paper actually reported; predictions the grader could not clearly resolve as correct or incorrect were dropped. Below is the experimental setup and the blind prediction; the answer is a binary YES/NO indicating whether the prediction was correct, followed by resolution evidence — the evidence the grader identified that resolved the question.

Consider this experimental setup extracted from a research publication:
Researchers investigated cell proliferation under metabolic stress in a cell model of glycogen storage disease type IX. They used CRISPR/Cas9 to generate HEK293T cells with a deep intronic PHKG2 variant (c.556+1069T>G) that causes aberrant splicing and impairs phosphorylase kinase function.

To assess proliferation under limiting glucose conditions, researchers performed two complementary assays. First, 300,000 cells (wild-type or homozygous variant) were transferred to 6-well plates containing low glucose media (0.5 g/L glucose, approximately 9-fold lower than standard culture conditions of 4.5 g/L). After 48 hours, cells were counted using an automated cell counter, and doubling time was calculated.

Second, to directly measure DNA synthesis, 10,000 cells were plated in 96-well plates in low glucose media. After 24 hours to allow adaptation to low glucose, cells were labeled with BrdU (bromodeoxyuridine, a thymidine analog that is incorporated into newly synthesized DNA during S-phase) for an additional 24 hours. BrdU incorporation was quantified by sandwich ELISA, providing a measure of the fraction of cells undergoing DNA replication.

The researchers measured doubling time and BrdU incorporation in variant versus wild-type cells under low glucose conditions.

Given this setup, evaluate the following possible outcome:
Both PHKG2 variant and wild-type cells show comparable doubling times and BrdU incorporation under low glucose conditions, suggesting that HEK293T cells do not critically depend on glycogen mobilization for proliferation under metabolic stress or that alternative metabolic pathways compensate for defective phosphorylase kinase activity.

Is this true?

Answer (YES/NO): NO